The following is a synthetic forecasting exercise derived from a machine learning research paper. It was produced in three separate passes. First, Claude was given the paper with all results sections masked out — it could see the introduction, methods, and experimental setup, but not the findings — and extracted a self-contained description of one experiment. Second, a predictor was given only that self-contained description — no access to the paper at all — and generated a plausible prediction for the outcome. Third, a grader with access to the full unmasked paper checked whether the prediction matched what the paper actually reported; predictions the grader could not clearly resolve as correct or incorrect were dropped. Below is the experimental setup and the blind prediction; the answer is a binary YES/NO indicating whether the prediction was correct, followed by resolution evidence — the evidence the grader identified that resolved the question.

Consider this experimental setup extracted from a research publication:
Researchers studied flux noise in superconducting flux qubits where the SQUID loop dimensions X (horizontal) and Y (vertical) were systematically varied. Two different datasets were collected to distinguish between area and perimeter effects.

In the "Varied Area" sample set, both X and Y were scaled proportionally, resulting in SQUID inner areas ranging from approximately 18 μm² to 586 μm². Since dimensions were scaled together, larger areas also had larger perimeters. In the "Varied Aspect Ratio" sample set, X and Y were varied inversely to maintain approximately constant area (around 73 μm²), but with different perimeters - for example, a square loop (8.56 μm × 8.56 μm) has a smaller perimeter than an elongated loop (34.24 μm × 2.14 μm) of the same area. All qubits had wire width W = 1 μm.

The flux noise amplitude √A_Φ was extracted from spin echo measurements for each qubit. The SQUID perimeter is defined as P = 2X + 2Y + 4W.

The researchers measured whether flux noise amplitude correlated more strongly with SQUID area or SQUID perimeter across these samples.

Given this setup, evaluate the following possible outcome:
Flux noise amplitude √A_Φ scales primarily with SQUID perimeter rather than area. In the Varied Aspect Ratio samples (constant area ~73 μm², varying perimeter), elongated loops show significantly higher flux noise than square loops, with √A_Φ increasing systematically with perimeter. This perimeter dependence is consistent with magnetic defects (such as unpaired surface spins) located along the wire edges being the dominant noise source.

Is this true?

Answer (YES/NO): YES